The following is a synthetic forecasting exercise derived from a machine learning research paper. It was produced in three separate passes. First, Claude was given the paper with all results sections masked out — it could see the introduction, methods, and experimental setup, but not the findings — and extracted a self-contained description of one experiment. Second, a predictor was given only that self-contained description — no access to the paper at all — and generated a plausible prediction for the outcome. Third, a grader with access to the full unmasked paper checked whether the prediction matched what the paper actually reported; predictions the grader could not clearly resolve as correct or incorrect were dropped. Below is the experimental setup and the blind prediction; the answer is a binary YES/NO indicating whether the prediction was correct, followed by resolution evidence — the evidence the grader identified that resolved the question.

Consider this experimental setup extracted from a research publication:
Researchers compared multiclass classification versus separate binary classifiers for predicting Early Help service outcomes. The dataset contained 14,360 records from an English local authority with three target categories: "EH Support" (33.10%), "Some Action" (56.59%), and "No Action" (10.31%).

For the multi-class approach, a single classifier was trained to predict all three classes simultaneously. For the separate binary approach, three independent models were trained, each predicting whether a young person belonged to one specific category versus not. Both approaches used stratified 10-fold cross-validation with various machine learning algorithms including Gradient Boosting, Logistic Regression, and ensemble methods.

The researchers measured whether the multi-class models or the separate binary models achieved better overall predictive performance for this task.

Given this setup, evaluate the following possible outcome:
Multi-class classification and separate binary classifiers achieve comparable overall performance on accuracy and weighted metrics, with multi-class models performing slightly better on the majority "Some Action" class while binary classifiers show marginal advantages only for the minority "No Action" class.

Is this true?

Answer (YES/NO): NO